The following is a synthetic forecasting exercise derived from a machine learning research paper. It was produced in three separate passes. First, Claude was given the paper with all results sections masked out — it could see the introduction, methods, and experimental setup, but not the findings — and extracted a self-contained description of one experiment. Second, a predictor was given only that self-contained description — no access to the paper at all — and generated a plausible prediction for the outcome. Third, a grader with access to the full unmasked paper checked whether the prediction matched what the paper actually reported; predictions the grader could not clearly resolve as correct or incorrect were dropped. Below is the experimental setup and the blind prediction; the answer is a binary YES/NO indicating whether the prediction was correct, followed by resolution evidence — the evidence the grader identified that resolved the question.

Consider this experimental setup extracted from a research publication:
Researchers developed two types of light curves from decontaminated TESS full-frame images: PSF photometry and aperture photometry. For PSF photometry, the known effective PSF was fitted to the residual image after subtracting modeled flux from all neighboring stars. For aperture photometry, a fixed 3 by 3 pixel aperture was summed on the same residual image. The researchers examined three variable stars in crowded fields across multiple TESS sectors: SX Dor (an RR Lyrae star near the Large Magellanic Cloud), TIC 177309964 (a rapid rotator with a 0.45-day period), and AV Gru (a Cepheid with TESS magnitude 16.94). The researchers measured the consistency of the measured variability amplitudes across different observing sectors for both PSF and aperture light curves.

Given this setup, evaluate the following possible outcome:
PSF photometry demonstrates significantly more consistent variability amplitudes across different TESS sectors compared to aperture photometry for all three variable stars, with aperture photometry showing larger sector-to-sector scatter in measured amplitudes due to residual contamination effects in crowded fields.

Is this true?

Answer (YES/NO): NO